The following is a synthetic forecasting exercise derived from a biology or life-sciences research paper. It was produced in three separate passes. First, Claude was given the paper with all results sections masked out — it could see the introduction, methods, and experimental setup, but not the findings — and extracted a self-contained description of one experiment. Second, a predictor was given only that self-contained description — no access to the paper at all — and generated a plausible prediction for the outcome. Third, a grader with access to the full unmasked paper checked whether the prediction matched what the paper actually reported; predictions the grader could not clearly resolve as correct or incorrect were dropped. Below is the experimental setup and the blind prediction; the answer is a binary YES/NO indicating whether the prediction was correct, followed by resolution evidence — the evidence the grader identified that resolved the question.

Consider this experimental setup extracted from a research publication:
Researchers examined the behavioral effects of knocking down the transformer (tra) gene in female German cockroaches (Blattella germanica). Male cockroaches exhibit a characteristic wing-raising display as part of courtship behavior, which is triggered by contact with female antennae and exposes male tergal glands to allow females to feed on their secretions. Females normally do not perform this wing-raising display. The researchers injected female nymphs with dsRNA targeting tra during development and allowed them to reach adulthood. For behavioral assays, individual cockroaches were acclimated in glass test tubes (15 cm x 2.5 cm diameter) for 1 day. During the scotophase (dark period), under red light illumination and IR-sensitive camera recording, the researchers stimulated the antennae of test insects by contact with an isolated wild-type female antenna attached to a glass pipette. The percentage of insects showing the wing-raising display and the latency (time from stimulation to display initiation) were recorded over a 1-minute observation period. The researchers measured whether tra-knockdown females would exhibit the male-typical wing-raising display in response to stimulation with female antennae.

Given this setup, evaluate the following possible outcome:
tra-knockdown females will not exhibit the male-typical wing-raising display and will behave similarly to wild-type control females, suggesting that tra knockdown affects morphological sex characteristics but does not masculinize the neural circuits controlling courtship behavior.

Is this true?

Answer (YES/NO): NO